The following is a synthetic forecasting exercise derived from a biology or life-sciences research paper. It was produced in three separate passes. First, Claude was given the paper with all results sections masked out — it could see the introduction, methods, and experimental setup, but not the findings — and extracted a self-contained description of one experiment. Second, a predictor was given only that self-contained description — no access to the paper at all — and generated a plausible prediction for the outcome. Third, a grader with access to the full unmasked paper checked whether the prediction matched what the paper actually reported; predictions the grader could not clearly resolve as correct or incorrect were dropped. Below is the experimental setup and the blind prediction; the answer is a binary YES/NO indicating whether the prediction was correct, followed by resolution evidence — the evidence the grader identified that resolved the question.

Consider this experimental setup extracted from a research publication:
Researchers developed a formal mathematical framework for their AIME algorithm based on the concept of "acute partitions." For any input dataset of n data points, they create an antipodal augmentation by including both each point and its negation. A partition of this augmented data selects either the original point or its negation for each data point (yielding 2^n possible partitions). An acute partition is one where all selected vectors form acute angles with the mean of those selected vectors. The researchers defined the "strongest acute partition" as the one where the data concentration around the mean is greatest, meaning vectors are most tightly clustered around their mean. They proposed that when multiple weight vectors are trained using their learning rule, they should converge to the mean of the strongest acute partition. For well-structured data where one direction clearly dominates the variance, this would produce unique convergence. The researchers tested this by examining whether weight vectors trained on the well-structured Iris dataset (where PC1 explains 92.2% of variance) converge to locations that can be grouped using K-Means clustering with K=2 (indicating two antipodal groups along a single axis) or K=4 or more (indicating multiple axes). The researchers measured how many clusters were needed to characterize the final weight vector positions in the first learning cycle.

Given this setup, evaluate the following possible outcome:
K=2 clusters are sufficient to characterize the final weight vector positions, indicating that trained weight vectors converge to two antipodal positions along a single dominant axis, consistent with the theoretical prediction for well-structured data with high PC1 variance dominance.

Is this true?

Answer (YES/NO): YES